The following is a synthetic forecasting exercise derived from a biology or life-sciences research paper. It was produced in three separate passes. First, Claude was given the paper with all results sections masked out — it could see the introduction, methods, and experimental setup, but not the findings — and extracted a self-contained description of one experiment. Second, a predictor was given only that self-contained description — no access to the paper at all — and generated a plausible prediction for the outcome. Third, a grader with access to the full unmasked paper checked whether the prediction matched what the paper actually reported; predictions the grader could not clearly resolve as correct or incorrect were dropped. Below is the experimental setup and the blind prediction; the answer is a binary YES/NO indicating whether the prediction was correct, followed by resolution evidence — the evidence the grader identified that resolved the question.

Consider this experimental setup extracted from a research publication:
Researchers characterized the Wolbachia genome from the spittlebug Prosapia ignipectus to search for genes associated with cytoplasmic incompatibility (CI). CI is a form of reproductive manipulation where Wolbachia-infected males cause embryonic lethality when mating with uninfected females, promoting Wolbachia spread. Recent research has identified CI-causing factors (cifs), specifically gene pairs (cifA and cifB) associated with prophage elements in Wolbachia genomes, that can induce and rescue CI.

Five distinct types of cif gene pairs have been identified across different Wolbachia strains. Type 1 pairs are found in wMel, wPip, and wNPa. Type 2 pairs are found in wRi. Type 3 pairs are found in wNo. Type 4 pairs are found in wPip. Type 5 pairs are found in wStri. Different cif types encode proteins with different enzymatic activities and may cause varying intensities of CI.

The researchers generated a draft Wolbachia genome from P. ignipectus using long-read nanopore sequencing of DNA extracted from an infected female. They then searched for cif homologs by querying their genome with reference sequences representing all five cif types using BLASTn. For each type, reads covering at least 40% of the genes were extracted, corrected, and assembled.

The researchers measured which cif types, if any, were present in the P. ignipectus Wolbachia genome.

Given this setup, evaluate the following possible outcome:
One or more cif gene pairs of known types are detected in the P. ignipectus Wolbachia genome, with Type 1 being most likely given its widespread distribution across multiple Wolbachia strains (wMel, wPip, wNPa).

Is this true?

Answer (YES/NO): YES